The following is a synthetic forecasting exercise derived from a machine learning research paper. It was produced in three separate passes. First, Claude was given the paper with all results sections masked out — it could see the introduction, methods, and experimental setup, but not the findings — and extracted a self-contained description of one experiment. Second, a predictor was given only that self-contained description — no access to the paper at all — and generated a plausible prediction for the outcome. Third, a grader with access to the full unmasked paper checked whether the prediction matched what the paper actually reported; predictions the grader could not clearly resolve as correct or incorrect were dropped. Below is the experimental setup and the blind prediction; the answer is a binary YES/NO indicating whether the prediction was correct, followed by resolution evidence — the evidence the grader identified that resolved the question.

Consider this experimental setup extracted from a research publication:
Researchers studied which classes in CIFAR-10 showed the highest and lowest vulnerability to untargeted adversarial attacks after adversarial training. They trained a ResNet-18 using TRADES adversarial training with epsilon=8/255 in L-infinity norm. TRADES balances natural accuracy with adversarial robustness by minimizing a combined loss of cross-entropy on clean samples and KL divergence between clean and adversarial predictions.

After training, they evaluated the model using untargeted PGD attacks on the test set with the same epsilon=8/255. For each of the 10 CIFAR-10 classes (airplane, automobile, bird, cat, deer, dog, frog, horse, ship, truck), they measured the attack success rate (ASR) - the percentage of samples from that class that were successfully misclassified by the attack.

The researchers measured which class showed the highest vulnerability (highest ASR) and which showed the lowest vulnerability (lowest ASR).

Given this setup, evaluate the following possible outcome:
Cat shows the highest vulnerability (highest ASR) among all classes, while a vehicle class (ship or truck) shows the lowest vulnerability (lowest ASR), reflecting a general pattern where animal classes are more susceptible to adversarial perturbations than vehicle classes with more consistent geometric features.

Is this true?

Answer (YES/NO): NO